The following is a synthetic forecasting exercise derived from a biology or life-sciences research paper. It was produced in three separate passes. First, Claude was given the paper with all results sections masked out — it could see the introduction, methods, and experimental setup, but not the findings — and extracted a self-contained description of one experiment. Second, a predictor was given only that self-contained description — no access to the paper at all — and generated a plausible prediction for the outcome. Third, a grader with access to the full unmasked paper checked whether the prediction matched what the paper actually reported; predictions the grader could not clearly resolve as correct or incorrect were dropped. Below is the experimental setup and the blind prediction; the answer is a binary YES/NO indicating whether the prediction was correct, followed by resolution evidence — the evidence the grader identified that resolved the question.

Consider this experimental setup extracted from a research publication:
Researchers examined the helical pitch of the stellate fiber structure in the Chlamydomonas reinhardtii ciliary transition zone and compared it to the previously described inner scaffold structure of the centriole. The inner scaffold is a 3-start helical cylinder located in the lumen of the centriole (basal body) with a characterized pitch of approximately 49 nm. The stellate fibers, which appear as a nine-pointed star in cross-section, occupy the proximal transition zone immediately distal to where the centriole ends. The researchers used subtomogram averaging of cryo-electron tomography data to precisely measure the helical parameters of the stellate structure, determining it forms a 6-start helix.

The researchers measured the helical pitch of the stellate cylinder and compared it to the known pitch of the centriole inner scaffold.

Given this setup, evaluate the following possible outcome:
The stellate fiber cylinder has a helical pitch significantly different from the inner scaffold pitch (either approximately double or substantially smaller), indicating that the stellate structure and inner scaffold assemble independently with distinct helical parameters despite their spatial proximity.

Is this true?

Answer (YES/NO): NO